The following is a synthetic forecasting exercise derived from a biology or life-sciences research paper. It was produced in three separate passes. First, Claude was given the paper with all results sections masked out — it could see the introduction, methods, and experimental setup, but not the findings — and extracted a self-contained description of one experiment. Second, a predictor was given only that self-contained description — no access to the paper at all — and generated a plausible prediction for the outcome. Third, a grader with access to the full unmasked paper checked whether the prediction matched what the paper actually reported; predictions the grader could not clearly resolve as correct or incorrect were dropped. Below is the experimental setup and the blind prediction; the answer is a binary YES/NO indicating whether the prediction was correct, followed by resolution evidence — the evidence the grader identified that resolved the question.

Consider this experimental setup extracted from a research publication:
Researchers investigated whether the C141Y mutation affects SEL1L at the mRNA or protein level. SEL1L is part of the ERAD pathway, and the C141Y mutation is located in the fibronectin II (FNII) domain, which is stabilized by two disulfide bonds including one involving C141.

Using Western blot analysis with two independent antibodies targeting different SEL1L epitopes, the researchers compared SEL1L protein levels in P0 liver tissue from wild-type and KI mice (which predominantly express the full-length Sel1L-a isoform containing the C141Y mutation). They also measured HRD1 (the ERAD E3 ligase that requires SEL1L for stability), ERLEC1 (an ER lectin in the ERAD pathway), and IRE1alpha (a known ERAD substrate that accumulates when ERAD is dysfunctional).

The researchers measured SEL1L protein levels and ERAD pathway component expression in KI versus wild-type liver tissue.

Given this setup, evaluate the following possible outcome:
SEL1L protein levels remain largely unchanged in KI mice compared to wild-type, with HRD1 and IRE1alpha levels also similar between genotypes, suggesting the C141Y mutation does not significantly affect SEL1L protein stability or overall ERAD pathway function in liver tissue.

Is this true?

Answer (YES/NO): NO